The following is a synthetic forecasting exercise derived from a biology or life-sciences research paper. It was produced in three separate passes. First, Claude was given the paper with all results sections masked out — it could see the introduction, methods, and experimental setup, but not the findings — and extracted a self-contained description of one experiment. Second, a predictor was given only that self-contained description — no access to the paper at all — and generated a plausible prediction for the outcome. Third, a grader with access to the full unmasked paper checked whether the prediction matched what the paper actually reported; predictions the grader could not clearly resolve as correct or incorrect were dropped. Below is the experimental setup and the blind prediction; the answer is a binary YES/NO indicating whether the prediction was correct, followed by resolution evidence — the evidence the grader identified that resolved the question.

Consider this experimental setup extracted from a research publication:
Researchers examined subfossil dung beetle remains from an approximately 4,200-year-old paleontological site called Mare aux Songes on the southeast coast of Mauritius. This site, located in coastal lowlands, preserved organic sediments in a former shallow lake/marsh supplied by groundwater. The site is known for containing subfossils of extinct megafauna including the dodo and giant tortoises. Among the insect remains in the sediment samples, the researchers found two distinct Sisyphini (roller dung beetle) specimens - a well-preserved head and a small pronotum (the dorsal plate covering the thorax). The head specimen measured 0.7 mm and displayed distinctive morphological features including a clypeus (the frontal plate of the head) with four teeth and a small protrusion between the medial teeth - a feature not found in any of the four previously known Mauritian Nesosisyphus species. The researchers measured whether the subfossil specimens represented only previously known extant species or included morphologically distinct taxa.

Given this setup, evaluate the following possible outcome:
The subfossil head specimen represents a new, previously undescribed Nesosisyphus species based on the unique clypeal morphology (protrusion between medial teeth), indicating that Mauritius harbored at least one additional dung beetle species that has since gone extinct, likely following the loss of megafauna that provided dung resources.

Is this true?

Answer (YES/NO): NO